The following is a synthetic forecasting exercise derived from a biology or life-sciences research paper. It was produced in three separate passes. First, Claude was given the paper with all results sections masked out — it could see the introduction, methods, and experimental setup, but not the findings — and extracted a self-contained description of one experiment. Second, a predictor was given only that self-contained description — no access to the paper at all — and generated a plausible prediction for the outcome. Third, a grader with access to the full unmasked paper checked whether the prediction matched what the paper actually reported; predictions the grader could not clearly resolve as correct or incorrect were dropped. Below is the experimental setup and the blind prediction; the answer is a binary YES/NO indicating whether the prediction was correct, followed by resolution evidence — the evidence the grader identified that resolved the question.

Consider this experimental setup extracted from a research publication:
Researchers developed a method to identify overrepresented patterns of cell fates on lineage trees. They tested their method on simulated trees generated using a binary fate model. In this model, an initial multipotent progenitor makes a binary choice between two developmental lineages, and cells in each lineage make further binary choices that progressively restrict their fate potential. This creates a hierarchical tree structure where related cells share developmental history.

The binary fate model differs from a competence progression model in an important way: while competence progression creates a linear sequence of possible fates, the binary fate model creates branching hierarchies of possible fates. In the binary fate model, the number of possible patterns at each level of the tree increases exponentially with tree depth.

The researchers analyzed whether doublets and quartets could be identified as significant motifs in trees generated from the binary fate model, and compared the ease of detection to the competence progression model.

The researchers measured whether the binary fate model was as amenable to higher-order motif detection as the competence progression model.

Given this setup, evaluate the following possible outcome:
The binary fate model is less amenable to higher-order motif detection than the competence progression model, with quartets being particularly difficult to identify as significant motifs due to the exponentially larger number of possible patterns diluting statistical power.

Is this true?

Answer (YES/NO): NO